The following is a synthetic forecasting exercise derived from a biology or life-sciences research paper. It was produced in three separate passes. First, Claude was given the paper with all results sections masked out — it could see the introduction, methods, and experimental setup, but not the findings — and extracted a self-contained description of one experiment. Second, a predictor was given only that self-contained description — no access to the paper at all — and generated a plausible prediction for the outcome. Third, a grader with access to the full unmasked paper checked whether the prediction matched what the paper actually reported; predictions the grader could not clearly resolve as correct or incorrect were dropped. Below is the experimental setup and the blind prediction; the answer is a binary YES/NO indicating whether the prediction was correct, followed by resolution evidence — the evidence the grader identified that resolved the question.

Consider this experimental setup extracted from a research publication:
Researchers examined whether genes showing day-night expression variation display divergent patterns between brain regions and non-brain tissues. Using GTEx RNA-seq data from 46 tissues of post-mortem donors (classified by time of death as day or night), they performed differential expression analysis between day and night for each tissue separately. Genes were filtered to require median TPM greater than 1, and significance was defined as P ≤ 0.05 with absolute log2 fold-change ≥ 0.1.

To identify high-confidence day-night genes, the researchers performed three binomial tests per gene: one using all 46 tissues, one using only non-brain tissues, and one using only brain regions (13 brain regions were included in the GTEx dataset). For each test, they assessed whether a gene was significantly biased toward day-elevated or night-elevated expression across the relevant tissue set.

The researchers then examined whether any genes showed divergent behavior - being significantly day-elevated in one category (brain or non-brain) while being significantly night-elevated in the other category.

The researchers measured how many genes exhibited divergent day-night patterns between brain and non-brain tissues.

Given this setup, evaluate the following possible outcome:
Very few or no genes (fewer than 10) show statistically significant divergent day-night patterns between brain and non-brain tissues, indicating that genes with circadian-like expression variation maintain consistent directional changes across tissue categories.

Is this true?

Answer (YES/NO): YES